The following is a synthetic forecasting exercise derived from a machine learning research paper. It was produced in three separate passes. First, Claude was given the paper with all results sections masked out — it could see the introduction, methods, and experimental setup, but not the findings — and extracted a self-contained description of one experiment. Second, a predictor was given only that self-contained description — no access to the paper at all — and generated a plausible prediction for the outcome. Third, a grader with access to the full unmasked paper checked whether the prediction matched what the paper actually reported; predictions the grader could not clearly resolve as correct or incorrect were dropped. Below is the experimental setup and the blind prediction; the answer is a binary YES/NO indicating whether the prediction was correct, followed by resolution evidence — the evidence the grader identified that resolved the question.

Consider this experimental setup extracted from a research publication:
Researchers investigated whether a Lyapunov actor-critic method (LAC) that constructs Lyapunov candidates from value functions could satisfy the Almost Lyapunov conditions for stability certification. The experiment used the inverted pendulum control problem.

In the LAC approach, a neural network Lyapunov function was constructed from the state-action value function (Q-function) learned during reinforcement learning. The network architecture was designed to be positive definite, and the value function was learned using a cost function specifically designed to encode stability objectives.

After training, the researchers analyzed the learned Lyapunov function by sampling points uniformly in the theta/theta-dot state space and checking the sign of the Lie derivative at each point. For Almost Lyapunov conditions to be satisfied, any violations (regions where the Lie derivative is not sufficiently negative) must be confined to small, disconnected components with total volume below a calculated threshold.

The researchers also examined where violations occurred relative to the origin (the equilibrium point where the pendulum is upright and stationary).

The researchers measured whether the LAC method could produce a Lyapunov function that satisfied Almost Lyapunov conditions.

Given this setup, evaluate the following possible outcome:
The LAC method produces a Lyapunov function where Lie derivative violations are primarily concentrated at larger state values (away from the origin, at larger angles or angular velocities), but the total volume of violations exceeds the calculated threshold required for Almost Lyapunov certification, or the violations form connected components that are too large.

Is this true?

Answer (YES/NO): NO